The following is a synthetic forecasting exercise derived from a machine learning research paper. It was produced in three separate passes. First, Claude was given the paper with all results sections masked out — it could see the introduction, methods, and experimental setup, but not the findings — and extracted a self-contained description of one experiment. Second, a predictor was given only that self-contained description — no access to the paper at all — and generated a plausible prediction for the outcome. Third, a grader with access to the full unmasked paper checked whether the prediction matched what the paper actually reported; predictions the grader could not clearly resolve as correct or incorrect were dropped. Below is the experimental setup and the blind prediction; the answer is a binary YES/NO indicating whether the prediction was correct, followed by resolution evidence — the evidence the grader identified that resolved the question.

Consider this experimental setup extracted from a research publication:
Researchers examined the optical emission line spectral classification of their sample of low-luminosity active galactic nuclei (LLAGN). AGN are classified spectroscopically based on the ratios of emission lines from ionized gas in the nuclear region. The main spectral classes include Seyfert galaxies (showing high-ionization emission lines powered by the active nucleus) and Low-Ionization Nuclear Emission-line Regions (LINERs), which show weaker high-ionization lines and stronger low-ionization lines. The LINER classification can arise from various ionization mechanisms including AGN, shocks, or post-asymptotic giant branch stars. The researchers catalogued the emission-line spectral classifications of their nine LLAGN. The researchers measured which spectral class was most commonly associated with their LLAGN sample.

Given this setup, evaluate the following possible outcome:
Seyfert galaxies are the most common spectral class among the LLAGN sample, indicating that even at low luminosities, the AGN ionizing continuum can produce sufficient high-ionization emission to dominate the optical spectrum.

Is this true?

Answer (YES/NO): NO